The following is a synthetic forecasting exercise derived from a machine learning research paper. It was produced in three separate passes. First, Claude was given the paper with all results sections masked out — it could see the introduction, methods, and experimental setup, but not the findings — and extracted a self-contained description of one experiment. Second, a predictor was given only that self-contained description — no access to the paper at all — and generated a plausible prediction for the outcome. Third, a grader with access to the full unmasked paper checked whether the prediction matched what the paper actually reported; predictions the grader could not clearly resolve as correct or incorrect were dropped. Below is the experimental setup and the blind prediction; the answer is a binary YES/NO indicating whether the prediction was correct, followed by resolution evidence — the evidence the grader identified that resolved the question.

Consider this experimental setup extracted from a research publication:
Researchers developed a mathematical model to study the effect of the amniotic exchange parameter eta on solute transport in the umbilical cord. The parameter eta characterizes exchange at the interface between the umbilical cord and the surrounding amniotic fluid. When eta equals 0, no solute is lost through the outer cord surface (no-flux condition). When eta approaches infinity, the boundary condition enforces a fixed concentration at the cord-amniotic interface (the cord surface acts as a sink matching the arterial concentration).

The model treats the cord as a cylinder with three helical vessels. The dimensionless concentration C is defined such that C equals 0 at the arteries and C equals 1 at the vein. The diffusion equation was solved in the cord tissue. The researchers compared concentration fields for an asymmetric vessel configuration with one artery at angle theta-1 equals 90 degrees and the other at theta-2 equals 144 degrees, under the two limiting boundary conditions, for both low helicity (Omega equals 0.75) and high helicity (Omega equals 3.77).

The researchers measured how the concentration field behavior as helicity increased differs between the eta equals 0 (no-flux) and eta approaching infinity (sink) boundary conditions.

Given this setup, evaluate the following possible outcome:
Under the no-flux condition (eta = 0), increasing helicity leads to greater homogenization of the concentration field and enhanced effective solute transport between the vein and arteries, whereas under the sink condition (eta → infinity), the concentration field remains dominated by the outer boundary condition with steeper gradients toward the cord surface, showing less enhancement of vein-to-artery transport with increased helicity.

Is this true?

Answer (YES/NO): YES